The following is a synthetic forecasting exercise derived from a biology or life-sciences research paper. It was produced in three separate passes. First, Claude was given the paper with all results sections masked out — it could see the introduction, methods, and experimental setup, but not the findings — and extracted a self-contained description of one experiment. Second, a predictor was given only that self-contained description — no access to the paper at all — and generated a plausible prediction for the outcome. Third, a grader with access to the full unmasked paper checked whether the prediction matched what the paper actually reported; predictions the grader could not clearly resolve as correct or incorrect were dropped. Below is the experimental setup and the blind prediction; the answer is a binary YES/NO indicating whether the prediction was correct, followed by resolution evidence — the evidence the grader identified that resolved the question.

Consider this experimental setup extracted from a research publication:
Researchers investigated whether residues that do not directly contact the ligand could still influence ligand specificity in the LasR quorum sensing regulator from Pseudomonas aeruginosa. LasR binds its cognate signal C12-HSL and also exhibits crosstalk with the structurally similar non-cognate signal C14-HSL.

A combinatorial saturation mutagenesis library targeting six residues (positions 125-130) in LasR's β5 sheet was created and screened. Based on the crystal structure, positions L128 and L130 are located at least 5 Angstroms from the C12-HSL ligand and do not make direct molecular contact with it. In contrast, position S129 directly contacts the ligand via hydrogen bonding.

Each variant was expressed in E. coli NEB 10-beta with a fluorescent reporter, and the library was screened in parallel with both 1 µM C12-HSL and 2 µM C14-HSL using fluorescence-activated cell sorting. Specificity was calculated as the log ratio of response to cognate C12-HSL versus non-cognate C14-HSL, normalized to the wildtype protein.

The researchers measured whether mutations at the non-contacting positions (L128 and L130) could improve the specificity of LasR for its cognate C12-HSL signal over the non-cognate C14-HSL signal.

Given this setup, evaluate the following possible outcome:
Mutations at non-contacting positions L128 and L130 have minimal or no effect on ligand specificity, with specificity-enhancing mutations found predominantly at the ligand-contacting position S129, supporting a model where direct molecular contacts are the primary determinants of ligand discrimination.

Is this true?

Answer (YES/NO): NO